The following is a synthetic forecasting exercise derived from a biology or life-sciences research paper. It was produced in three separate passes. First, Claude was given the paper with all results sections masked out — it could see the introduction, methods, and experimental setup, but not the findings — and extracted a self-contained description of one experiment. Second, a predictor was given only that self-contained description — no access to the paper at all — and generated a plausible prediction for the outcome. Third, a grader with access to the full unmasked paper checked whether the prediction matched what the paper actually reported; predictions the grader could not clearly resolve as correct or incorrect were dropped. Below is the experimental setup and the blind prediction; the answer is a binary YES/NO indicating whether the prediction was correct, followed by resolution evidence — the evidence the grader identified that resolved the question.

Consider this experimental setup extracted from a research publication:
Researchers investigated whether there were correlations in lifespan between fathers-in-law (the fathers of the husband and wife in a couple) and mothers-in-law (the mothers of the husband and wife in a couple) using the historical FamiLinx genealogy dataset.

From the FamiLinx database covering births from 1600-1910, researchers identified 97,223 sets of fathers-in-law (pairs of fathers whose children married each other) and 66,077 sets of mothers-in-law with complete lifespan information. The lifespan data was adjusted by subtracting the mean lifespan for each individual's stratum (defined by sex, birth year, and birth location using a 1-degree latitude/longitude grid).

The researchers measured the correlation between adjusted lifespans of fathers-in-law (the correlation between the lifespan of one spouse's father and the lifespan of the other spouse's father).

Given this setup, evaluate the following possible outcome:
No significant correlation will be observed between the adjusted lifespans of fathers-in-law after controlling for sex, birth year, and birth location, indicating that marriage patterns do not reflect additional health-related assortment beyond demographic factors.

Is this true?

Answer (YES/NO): NO